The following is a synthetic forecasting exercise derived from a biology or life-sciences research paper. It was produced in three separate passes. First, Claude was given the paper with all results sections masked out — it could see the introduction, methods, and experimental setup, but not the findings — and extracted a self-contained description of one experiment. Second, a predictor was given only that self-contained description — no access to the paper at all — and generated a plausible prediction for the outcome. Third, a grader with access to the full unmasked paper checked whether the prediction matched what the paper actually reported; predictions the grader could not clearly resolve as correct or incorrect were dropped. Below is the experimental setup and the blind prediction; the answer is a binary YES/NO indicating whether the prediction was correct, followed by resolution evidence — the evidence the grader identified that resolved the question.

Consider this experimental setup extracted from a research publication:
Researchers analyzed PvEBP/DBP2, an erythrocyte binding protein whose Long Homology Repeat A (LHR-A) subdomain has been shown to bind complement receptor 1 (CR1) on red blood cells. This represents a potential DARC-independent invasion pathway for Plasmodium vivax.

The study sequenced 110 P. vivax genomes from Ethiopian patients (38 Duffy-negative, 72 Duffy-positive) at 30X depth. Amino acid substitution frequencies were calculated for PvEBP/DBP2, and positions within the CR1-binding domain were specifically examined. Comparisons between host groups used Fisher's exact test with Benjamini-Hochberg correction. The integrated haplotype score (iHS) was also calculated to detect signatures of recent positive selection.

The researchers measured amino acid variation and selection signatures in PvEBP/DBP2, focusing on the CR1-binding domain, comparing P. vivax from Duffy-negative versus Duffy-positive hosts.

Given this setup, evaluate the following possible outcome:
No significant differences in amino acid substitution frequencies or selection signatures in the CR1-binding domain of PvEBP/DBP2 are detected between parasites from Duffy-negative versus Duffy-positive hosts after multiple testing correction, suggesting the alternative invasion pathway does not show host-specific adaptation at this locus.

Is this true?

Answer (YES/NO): YES